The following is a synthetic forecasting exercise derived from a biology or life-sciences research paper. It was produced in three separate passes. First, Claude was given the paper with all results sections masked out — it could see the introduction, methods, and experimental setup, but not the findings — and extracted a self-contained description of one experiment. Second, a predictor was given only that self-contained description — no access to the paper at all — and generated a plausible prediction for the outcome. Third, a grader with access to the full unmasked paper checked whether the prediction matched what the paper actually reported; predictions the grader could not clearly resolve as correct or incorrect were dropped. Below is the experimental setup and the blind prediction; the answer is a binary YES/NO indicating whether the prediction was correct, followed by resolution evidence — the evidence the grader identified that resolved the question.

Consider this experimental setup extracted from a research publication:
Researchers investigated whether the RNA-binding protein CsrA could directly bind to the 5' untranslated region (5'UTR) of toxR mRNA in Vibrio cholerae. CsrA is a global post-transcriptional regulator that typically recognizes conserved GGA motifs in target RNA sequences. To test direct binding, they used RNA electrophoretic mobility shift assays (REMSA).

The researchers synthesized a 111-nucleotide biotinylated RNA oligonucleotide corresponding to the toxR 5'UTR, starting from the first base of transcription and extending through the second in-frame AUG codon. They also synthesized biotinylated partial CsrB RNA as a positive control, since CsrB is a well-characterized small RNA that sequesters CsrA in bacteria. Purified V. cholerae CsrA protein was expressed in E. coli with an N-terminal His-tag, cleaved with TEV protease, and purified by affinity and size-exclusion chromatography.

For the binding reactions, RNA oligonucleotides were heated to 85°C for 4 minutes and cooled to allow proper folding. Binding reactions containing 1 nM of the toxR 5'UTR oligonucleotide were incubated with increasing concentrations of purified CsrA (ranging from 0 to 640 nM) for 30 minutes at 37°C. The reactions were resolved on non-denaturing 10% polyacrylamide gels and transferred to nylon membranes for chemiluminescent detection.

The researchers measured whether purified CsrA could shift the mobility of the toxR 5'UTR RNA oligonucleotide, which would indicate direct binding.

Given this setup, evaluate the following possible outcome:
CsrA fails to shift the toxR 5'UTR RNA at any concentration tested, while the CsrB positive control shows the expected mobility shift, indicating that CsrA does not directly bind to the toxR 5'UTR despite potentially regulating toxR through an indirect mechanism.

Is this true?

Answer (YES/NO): NO